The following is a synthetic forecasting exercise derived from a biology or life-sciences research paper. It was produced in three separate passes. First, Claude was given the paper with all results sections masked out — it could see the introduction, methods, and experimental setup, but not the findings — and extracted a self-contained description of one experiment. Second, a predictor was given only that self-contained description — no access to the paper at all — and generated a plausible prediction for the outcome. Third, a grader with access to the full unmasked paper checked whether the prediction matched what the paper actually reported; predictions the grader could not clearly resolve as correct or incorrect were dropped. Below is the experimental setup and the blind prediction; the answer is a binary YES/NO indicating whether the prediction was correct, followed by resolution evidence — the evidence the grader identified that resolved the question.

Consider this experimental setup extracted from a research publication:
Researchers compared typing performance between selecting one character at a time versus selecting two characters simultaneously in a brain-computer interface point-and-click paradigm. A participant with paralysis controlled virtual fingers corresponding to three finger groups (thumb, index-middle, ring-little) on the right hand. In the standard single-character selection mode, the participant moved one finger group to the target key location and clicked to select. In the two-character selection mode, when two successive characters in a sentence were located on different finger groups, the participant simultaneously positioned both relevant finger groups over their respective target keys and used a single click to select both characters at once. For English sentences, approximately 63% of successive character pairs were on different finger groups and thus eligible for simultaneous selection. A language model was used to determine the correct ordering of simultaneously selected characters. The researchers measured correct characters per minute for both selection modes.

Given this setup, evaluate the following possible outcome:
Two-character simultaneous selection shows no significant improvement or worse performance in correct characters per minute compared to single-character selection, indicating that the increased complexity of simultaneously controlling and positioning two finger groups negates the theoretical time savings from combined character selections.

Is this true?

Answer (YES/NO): NO